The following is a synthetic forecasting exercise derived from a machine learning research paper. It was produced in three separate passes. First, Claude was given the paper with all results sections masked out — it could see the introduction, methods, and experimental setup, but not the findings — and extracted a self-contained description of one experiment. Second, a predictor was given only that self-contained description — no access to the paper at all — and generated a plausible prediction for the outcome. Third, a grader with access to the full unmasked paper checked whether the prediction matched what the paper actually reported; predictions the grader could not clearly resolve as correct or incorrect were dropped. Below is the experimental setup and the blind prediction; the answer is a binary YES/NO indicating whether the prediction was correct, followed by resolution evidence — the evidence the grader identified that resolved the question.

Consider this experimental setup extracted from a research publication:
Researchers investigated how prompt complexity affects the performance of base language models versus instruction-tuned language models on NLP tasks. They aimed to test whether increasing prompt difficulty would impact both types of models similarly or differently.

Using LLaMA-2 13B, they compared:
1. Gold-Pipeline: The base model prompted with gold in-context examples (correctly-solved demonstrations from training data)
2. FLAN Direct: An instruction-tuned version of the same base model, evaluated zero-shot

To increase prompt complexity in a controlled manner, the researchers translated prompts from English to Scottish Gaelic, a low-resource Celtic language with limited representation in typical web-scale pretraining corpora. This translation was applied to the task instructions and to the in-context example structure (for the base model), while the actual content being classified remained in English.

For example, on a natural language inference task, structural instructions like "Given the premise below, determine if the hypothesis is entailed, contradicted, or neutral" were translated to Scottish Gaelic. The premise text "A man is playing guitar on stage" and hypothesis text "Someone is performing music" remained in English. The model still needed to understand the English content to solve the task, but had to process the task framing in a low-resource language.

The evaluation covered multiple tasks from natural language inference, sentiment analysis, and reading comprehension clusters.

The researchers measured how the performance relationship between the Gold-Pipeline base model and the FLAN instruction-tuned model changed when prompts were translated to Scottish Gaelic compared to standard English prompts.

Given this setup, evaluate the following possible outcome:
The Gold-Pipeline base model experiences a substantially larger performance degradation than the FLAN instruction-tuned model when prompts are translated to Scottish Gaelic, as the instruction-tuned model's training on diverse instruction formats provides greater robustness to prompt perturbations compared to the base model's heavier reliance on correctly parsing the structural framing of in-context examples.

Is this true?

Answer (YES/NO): NO